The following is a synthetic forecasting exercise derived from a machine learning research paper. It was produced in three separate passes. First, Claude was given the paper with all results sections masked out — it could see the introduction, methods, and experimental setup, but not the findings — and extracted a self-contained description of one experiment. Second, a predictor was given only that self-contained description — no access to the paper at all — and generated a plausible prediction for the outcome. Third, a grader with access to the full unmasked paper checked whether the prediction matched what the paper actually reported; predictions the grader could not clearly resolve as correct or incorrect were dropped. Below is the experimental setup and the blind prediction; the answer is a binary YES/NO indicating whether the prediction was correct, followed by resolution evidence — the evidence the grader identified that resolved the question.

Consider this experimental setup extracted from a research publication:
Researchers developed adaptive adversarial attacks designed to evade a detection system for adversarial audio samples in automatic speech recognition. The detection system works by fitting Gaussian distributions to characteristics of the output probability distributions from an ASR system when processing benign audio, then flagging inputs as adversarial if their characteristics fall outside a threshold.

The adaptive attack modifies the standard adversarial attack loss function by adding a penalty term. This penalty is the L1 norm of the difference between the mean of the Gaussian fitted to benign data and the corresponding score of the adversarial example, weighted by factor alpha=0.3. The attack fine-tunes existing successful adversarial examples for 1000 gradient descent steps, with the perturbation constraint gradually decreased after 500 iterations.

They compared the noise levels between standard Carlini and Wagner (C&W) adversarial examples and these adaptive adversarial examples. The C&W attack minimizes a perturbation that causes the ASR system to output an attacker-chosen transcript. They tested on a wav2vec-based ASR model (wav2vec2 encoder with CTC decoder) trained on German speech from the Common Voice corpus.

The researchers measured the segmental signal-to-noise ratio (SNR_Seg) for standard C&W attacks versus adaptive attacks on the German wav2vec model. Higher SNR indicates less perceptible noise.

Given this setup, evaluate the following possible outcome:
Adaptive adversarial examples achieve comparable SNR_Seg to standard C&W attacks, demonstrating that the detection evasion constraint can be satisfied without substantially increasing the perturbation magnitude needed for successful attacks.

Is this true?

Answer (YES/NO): NO